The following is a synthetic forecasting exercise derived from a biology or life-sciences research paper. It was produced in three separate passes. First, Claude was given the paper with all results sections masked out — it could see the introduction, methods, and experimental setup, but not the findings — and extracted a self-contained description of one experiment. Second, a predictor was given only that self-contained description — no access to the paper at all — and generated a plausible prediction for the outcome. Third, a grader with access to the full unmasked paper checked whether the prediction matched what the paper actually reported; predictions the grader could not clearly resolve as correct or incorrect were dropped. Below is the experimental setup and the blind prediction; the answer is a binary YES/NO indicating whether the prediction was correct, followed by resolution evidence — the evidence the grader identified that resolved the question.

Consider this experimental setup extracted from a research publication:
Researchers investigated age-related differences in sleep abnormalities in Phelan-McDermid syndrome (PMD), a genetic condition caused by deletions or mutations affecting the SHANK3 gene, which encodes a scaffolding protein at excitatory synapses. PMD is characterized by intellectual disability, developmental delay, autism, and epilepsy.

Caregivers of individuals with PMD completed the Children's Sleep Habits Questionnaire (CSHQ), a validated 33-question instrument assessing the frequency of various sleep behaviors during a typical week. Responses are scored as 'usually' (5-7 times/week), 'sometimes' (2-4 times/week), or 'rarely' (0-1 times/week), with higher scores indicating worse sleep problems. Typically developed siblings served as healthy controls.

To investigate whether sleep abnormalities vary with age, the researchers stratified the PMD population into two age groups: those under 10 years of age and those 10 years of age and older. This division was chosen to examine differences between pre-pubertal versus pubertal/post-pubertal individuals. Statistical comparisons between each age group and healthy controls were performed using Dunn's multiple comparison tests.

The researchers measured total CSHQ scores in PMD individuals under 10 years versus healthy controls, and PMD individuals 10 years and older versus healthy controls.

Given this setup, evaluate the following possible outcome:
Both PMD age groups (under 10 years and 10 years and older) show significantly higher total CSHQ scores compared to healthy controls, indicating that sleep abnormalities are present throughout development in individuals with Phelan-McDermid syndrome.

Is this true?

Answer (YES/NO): NO